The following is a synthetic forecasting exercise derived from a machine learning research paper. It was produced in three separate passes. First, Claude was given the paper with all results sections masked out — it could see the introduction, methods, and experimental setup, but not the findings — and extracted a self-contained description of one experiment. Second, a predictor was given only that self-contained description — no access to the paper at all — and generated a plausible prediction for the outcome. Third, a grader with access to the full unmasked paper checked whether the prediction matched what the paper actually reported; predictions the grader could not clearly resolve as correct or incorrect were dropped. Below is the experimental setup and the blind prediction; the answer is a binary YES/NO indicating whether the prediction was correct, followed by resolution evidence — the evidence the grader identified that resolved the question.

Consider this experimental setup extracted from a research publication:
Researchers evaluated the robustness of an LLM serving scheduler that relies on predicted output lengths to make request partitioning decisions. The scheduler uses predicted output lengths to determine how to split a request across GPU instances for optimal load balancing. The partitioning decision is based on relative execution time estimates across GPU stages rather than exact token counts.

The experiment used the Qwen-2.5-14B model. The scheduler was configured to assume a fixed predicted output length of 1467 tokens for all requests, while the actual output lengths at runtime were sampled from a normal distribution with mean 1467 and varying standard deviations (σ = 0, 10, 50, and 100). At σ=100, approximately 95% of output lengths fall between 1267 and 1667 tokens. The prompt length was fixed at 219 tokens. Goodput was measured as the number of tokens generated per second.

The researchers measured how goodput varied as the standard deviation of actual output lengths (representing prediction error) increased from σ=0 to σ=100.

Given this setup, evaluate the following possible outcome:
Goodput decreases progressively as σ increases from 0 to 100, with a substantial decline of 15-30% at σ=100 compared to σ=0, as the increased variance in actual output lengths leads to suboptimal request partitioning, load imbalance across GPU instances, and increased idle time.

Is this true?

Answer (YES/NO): NO